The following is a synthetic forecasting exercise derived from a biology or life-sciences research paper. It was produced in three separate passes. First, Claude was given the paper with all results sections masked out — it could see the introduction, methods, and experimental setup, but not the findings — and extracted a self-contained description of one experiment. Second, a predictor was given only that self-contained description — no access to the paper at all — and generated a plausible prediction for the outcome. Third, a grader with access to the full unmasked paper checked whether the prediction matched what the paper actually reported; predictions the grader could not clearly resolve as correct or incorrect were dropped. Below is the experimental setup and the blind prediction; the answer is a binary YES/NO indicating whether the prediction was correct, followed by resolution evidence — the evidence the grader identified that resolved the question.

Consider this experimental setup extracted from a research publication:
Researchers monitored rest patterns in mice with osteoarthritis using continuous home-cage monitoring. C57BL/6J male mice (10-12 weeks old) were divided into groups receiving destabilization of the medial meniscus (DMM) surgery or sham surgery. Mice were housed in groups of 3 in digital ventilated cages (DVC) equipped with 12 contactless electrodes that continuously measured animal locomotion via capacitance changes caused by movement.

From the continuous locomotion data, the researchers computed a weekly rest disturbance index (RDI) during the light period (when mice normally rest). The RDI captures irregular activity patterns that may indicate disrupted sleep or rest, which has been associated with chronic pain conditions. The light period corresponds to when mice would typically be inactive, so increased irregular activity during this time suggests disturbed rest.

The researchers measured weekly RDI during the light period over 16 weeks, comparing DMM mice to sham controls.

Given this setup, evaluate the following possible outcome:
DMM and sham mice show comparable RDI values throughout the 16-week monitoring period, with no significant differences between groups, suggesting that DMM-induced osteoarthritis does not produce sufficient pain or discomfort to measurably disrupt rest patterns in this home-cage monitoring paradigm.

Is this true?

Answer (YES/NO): NO